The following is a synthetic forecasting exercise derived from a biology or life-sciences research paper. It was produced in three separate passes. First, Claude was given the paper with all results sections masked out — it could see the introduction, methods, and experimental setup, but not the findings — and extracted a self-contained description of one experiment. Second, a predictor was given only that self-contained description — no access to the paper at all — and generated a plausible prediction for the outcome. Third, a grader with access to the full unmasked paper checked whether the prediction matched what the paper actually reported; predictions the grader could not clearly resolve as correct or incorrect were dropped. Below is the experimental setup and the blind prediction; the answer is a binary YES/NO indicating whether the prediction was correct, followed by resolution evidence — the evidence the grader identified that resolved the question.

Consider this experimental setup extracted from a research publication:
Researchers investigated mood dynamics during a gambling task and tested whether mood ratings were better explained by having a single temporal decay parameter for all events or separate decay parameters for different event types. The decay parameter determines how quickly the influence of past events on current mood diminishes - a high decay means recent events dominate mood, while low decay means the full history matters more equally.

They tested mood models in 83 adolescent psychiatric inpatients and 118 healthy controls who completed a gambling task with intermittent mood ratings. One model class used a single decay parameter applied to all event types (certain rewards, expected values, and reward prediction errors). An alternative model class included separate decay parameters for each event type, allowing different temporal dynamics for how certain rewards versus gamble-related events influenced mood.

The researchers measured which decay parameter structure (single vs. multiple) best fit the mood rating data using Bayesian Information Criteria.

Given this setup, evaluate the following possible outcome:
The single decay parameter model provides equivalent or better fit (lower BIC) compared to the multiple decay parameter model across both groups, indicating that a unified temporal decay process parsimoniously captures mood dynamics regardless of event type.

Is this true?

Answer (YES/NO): YES